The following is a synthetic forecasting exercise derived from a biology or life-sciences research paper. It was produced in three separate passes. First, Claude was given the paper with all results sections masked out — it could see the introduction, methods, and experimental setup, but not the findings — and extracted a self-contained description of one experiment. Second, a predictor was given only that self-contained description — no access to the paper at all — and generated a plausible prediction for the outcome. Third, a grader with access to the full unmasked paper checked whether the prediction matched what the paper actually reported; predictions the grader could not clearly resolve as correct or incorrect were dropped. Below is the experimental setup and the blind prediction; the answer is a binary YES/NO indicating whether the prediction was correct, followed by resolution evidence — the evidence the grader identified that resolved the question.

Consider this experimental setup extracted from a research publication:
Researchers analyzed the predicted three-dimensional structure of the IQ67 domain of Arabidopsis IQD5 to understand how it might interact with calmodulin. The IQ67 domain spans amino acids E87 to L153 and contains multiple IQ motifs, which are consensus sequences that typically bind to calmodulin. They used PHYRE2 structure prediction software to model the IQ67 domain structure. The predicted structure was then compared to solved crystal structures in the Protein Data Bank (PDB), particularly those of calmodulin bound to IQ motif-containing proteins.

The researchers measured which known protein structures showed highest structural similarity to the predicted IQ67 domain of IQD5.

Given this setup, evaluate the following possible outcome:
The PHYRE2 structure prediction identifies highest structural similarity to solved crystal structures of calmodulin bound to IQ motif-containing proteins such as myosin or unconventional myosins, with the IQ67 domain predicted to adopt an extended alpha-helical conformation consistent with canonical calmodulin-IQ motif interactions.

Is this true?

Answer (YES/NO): YES